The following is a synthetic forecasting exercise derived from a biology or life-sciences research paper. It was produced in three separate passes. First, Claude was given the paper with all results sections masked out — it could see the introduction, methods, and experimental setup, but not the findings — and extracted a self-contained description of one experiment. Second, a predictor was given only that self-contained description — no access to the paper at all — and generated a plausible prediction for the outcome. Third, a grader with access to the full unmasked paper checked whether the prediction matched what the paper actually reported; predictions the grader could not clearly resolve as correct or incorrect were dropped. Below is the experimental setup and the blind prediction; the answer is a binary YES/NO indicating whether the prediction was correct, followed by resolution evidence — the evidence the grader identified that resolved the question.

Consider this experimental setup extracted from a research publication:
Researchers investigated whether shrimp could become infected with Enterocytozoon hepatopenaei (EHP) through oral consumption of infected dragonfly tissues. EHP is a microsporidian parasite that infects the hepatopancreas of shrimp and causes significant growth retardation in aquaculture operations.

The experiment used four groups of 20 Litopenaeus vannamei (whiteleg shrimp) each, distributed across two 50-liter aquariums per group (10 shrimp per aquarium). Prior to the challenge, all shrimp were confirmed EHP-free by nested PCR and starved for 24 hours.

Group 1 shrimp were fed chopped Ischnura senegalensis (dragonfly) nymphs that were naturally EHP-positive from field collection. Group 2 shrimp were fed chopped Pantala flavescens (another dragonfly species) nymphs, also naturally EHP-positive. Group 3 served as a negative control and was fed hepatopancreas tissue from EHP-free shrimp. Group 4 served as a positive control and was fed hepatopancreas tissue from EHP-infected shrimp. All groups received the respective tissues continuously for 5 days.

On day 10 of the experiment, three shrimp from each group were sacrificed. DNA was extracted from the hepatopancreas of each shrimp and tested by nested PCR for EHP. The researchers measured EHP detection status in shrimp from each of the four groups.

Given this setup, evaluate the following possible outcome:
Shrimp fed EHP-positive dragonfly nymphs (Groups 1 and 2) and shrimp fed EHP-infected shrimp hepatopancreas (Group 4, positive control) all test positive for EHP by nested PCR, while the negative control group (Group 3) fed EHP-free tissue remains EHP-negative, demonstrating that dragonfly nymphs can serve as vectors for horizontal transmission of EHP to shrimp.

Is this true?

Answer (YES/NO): YES